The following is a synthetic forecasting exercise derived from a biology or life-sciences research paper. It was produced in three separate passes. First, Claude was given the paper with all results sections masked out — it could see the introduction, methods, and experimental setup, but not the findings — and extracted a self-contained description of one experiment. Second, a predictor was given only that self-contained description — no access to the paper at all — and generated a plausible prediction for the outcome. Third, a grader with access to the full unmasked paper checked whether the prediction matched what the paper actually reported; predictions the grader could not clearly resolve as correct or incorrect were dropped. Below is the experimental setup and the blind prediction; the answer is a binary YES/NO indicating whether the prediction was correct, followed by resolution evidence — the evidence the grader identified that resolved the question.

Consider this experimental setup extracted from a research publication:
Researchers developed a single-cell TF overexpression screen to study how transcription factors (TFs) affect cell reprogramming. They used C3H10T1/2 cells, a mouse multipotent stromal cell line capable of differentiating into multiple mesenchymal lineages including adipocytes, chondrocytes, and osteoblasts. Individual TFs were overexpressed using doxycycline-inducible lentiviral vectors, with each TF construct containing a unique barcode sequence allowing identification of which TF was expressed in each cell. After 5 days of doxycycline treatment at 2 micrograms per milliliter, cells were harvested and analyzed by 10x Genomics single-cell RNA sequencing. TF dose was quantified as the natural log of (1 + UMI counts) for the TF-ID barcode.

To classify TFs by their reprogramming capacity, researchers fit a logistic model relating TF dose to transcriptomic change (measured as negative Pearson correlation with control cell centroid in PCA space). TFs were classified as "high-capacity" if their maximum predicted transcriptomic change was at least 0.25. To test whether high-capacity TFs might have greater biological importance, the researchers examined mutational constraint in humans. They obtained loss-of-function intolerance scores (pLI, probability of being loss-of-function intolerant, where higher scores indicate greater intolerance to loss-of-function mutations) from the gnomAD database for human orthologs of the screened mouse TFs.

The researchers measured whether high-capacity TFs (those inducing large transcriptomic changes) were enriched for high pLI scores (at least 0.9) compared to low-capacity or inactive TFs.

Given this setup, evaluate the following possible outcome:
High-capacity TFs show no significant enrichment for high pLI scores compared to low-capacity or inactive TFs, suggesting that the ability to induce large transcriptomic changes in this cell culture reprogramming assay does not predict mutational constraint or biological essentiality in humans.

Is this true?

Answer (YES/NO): NO